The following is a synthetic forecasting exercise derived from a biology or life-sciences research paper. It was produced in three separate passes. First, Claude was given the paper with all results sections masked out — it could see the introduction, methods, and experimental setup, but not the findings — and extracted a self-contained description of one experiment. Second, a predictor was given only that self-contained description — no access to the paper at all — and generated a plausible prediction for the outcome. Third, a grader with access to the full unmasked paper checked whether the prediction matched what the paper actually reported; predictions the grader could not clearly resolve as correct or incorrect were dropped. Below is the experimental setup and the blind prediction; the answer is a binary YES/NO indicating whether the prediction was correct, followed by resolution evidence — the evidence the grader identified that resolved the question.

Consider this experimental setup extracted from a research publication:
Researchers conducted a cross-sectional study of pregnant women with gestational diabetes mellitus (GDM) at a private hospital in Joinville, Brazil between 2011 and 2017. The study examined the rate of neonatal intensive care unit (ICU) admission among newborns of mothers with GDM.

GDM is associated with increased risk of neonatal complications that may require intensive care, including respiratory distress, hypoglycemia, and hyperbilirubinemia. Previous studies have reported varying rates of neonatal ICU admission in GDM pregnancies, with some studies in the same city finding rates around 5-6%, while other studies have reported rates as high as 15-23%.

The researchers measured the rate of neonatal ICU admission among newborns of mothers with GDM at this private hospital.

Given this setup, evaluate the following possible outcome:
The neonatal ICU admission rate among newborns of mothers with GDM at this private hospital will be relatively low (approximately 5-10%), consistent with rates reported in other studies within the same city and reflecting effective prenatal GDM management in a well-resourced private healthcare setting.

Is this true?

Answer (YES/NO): YES